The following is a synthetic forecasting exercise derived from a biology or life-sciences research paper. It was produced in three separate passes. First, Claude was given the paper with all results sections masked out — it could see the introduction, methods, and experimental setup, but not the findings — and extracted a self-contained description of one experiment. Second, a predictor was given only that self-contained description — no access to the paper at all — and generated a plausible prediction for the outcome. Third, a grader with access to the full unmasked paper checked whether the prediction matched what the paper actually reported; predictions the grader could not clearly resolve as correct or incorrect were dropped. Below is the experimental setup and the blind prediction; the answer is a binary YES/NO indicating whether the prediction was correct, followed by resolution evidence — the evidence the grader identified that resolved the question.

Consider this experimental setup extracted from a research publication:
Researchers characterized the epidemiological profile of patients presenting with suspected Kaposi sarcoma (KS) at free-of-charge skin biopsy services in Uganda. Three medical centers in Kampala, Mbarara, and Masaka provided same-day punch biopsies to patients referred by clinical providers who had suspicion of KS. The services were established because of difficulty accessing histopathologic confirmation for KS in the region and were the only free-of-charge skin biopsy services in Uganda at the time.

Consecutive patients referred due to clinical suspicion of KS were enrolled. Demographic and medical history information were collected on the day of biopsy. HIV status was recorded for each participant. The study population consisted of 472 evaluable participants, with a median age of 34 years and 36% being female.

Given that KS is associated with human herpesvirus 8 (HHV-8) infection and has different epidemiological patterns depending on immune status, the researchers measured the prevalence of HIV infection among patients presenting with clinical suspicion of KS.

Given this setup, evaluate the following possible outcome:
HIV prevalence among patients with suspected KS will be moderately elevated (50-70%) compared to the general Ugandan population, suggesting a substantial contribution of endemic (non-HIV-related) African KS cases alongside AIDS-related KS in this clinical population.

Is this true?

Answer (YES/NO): NO